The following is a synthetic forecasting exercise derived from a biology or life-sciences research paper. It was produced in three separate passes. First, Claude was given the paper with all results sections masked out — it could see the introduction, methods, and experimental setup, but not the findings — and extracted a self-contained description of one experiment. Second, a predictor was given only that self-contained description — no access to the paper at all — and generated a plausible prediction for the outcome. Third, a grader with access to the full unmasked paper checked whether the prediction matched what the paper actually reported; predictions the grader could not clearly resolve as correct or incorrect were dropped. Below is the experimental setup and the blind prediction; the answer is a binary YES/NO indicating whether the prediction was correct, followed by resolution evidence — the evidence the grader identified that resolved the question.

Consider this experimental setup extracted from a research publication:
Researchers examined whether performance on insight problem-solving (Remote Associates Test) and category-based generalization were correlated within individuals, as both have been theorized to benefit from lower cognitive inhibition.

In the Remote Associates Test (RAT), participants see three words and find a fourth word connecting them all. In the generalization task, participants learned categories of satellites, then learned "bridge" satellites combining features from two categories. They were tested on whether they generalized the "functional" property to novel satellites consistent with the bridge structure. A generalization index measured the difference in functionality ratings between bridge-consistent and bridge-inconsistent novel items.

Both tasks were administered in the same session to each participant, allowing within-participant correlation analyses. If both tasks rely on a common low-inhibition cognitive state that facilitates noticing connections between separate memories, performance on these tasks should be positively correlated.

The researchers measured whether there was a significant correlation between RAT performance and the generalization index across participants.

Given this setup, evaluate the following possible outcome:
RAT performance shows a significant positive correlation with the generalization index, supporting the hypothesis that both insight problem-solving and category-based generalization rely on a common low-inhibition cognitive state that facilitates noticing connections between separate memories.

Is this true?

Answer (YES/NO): NO